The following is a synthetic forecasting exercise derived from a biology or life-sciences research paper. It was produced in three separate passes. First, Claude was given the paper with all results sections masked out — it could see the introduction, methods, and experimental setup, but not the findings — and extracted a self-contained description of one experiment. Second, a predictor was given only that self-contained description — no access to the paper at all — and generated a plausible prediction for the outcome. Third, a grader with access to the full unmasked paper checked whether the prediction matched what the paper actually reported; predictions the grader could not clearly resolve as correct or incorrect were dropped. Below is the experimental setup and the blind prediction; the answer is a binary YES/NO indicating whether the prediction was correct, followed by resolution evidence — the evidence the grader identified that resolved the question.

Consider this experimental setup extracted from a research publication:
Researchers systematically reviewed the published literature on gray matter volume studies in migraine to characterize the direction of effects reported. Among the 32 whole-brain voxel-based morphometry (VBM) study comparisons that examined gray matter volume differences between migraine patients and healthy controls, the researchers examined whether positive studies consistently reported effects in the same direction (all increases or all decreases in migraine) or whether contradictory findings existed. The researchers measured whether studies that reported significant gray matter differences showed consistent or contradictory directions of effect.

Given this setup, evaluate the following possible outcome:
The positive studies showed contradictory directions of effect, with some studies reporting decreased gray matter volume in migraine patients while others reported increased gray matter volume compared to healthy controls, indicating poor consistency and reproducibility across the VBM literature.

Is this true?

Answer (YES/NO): YES